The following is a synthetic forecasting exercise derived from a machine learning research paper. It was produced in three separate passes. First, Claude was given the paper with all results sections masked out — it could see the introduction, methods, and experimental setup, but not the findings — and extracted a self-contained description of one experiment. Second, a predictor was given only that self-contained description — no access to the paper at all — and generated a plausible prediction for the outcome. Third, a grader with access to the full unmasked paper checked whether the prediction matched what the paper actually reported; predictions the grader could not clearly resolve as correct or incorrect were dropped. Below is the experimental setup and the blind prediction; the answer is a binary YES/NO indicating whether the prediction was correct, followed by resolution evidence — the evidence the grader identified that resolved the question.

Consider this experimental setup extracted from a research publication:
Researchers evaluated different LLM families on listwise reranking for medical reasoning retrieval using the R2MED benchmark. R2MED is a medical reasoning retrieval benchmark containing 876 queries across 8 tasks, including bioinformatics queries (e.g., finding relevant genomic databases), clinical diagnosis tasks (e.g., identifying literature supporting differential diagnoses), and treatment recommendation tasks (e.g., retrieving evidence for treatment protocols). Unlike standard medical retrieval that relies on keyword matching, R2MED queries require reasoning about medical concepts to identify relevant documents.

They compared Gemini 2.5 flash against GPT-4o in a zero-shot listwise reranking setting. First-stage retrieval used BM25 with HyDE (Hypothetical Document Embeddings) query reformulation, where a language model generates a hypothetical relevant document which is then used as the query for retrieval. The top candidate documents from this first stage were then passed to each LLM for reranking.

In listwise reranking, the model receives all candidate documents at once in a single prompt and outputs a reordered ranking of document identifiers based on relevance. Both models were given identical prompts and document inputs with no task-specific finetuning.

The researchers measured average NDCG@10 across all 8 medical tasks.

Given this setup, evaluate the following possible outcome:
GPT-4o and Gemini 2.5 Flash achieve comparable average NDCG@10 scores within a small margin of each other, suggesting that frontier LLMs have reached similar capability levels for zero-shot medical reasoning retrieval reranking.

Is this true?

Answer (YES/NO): NO